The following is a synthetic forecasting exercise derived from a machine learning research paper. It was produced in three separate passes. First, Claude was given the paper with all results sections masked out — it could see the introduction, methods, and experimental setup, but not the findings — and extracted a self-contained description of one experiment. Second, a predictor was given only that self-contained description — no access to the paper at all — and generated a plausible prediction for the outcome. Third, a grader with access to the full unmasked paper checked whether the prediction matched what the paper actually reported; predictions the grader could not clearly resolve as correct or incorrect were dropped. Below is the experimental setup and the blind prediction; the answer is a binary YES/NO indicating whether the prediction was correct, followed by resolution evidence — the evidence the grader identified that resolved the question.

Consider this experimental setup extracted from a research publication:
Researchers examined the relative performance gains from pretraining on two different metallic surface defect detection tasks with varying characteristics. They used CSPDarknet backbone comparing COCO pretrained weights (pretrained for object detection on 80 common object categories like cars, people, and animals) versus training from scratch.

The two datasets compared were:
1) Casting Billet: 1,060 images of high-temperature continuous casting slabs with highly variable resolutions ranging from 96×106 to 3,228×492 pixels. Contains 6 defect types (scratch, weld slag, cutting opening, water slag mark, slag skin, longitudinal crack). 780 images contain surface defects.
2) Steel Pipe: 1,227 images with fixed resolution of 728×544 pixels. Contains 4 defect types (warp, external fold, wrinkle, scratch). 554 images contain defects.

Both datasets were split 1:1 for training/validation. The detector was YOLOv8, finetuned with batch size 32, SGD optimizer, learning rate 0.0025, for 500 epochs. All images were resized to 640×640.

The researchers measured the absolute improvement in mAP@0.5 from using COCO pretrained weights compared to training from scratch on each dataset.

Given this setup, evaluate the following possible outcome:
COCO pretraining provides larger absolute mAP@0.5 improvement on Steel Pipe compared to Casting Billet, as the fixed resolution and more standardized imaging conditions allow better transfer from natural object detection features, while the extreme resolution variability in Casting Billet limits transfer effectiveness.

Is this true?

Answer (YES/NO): YES